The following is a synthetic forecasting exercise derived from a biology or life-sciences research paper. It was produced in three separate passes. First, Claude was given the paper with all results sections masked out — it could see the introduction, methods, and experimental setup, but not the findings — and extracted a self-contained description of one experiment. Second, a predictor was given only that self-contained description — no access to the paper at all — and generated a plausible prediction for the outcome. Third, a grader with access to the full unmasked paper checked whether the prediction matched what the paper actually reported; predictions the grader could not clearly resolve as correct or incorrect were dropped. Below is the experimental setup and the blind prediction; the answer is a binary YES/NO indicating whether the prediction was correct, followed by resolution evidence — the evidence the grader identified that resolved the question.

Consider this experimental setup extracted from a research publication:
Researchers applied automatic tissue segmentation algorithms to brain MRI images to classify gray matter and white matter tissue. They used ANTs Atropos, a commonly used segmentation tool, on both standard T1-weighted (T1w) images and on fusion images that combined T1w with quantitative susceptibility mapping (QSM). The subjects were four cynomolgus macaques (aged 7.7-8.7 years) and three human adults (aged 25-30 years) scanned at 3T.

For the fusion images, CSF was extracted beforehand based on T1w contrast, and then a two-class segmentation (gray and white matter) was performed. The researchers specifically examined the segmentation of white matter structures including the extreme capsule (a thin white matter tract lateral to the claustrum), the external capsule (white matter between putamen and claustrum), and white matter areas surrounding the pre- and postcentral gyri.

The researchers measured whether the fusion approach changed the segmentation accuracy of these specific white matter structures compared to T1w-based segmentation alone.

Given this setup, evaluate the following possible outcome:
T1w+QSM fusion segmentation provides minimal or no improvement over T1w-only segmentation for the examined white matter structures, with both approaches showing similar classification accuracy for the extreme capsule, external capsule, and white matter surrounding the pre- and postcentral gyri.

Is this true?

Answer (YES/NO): NO